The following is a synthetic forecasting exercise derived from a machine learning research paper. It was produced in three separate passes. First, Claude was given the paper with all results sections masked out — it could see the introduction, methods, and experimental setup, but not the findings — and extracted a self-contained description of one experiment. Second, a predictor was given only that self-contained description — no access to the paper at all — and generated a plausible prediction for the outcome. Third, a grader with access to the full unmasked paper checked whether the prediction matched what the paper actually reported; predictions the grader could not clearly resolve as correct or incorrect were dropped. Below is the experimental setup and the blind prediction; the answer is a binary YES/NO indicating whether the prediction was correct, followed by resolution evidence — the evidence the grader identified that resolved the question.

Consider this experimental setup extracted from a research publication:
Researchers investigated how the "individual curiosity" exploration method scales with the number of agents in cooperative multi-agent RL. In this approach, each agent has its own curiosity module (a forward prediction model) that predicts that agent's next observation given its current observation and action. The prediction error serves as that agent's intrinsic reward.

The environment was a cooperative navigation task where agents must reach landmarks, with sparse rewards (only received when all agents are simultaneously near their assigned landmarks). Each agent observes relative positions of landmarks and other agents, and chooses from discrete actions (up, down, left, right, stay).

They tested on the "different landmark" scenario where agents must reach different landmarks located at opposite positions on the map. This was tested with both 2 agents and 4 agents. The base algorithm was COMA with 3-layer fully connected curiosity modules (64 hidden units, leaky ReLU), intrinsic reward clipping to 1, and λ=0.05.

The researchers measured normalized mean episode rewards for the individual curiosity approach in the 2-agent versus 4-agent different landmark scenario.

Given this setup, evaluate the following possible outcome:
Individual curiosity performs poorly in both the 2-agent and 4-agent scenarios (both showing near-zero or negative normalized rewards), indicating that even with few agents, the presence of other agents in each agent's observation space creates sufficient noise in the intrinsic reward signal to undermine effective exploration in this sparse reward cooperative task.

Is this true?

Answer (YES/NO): NO